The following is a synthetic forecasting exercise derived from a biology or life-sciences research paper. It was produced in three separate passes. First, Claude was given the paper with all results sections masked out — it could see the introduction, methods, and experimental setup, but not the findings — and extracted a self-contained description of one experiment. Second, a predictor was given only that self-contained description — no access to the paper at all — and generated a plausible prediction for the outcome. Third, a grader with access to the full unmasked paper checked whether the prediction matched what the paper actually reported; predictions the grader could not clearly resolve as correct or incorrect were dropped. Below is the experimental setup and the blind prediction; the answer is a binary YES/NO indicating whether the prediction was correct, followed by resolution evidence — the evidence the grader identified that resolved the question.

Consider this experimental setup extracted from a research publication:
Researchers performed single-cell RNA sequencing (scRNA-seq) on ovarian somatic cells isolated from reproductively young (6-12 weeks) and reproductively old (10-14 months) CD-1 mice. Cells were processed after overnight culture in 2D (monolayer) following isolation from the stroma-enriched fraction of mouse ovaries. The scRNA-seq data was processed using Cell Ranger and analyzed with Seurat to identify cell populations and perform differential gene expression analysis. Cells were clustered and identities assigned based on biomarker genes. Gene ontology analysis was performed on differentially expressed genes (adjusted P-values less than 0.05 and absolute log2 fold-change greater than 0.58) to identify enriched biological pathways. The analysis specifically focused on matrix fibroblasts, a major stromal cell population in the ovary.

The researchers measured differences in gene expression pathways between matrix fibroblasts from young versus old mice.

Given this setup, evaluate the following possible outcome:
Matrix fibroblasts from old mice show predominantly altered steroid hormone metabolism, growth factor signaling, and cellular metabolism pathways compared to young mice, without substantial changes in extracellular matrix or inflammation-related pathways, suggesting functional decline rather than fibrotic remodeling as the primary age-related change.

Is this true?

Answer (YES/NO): NO